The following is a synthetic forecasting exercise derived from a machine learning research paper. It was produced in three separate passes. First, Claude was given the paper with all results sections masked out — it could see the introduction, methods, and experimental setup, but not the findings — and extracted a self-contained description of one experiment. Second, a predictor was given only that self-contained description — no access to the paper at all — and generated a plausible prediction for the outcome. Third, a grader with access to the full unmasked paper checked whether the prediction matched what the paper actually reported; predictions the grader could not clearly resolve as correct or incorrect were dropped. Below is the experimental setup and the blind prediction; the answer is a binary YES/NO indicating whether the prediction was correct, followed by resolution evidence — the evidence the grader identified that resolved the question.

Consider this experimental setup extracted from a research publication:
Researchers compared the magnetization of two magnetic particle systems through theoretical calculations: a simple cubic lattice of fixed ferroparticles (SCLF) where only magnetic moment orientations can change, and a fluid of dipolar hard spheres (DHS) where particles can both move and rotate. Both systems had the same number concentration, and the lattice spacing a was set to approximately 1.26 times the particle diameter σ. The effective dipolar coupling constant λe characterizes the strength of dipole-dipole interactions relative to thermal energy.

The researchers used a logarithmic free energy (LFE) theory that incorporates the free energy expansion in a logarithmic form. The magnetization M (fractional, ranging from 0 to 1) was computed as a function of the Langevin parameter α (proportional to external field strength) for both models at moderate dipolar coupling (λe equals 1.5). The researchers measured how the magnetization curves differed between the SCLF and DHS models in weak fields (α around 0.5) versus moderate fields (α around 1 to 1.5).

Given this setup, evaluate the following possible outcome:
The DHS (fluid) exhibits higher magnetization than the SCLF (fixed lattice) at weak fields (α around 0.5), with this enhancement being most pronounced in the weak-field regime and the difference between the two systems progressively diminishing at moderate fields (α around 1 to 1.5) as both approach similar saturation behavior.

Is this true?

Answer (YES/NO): NO